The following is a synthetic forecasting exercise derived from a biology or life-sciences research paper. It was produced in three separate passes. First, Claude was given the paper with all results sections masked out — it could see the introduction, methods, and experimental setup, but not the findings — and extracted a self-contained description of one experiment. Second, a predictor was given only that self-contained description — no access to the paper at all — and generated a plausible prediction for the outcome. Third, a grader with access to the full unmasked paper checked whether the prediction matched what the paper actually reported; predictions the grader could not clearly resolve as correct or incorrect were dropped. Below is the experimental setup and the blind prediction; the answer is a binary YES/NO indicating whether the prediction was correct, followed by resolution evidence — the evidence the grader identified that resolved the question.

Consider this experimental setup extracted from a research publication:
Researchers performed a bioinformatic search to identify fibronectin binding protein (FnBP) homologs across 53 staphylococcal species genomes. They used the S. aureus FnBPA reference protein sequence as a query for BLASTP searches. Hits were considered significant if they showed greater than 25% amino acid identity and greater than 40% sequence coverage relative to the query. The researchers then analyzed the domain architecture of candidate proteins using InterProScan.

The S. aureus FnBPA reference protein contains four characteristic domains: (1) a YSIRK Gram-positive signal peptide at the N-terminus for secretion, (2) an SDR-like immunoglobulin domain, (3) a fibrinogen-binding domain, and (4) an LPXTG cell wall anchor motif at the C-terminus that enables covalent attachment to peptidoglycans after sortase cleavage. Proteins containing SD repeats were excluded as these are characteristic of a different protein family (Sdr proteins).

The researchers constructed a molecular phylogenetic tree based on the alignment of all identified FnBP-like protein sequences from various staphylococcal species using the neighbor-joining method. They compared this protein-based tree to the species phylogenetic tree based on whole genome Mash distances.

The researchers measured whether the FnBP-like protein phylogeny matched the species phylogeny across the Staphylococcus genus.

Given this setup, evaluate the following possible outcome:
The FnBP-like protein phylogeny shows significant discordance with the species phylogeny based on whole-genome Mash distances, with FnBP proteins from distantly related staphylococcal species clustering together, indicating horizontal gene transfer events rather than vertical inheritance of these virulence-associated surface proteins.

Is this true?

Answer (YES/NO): YES